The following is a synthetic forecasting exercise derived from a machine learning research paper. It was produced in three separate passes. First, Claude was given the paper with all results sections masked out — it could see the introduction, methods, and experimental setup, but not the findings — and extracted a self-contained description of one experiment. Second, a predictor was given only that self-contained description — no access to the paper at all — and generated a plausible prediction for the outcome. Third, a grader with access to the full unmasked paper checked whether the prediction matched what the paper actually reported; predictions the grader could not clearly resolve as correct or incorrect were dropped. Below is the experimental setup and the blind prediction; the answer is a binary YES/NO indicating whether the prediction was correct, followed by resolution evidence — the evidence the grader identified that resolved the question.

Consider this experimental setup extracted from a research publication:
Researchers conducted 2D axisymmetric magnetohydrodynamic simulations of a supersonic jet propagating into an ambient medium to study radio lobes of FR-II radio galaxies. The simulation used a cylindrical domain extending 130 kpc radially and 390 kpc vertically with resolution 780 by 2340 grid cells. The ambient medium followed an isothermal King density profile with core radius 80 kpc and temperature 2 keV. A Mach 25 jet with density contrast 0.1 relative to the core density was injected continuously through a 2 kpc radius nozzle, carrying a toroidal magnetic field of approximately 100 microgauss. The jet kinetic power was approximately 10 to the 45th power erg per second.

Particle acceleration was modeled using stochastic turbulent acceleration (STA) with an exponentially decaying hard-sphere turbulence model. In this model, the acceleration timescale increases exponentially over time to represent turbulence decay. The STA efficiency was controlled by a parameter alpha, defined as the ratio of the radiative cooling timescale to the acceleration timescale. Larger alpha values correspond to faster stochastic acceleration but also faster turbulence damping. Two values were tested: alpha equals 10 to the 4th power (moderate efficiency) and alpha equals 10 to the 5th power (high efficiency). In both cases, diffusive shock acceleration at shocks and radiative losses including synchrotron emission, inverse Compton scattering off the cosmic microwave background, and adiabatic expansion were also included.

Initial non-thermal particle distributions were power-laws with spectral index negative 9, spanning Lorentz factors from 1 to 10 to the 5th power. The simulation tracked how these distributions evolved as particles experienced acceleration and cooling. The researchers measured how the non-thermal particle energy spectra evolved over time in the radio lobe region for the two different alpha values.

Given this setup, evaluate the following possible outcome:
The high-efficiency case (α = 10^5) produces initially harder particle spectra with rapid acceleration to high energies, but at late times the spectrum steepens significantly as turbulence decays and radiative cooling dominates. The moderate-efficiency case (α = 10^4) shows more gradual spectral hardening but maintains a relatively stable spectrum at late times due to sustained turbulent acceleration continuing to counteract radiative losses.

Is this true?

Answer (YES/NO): NO